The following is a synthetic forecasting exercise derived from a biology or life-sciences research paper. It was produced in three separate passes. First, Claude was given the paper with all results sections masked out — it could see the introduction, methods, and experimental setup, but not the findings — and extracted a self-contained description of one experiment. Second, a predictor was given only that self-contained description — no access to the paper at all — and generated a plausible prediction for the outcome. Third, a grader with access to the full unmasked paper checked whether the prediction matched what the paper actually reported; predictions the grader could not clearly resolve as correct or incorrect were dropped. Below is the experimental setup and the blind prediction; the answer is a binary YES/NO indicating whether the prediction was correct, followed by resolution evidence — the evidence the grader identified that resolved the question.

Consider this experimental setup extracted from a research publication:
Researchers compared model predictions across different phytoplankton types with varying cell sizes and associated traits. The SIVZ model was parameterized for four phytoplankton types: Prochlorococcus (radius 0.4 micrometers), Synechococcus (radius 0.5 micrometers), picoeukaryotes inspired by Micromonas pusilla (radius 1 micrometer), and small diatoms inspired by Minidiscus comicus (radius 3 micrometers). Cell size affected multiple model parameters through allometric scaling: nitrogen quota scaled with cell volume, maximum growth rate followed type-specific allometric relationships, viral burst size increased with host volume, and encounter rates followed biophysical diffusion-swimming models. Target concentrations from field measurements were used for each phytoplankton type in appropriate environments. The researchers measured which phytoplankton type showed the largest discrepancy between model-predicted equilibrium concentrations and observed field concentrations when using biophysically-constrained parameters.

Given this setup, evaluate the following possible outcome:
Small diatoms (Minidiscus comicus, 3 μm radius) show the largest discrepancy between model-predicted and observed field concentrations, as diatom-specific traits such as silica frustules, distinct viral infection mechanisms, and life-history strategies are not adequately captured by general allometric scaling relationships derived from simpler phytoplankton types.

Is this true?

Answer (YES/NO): YES